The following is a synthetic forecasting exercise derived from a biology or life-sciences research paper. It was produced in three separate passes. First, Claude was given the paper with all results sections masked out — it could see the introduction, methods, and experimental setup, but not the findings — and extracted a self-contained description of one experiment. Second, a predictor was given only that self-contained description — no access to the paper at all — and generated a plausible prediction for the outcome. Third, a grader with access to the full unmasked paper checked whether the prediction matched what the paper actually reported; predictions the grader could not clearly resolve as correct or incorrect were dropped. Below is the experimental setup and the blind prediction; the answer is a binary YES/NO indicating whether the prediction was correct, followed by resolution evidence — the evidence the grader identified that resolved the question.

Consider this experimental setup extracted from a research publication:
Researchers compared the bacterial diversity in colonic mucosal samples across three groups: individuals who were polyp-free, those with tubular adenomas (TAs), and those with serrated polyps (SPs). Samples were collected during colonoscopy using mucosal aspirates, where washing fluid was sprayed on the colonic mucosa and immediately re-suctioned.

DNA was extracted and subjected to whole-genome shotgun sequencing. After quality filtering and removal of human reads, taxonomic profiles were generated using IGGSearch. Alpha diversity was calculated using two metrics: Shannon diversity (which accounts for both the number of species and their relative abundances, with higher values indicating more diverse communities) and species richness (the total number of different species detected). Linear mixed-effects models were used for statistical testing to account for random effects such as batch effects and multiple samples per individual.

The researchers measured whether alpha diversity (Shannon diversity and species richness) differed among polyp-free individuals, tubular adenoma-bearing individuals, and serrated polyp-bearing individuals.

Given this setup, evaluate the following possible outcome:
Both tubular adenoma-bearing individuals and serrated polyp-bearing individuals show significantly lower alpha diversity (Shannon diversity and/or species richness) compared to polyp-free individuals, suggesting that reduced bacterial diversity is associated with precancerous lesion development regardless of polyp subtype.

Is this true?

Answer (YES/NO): NO